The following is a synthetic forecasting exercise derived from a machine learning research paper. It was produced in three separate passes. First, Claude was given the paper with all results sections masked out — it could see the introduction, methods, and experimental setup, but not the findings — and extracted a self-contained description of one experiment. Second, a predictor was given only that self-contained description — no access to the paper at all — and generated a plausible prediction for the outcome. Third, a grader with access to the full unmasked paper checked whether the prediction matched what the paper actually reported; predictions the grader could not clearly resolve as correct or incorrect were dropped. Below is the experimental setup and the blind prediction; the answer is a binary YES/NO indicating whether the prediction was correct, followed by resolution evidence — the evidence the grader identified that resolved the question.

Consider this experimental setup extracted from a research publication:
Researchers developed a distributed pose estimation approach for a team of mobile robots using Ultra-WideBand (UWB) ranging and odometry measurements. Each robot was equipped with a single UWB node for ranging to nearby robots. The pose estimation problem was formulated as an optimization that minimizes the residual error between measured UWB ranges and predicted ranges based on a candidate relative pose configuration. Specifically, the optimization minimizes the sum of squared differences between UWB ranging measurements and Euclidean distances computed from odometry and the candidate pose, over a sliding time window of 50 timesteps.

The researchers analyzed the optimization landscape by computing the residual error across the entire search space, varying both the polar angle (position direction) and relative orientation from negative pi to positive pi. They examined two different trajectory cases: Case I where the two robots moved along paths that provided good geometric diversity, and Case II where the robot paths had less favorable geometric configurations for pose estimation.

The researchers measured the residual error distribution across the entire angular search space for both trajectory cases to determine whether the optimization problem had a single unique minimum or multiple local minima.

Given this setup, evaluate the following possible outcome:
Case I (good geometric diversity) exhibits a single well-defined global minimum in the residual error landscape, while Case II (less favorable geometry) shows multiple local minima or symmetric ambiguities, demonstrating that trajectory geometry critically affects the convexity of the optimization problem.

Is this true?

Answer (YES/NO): YES